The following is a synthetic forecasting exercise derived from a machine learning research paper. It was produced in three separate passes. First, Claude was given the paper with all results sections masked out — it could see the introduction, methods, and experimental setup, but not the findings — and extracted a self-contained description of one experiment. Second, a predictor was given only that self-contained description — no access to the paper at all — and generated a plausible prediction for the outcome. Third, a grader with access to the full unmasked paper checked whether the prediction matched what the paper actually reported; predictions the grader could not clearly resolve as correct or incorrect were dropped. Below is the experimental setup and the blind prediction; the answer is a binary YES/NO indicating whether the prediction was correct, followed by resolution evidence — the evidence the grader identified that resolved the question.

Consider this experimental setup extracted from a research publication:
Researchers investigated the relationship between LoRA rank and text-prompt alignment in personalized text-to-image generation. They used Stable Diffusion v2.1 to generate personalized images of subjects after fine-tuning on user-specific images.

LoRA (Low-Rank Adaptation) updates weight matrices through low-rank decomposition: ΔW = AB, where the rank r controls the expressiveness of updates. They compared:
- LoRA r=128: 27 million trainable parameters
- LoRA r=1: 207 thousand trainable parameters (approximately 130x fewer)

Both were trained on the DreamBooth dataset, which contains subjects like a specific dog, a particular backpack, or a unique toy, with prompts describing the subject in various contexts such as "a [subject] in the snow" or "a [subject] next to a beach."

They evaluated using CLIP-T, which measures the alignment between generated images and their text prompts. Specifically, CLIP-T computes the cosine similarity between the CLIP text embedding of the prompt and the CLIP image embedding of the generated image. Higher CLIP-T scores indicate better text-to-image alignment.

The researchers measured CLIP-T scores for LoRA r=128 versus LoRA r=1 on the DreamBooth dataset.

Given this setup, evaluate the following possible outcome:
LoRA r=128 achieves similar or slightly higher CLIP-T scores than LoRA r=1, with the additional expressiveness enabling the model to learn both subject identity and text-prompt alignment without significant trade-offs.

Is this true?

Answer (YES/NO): NO